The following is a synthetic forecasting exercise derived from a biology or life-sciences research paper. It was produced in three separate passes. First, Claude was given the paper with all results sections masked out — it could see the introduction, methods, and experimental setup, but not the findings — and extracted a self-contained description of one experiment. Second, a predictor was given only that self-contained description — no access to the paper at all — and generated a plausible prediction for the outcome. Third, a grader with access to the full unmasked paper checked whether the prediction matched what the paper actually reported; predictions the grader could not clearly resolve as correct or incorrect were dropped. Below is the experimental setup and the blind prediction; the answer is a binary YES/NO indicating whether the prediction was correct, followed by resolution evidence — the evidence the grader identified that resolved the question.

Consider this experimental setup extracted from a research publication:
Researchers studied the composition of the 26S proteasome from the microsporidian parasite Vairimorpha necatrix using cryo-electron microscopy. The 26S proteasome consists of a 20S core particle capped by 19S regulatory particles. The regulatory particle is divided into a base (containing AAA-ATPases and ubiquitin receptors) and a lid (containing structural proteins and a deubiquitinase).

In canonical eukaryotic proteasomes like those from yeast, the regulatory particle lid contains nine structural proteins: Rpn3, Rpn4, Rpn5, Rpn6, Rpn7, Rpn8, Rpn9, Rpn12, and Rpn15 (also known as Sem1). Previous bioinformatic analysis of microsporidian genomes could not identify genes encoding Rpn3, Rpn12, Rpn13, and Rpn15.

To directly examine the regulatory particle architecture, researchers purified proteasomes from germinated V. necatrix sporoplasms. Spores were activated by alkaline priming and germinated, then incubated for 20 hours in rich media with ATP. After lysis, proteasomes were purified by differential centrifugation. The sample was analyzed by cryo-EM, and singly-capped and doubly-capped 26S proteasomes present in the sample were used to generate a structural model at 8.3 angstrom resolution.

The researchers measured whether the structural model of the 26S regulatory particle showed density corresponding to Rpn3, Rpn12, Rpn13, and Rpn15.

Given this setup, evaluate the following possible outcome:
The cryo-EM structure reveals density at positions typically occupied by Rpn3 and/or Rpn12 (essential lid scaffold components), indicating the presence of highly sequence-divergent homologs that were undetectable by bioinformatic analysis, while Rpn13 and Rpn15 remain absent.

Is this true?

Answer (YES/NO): NO